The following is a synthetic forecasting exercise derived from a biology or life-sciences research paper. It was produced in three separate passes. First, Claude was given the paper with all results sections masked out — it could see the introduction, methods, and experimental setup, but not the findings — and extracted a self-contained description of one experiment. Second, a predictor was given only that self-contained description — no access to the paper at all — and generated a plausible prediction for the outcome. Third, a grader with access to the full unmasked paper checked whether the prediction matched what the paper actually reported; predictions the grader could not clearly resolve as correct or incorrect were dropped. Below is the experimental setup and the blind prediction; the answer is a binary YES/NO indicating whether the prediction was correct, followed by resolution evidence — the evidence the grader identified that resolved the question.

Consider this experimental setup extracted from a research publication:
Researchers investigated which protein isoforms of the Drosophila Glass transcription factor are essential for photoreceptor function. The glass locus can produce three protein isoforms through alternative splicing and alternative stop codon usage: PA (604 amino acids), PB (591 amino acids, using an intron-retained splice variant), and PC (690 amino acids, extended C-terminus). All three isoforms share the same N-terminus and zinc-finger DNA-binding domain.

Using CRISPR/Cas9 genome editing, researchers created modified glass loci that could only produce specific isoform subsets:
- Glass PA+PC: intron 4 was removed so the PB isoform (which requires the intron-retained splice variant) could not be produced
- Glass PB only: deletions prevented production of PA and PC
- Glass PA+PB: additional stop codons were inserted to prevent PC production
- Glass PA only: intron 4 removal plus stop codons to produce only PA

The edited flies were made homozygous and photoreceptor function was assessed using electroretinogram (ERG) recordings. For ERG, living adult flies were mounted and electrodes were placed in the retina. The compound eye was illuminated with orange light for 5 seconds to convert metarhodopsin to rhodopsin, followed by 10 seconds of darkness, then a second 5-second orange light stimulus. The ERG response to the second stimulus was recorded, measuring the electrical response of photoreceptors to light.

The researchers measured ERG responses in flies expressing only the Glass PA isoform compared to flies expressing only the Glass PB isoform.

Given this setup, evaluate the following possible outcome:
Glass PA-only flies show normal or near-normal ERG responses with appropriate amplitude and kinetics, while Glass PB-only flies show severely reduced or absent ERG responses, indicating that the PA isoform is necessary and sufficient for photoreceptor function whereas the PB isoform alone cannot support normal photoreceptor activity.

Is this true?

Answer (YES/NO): YES